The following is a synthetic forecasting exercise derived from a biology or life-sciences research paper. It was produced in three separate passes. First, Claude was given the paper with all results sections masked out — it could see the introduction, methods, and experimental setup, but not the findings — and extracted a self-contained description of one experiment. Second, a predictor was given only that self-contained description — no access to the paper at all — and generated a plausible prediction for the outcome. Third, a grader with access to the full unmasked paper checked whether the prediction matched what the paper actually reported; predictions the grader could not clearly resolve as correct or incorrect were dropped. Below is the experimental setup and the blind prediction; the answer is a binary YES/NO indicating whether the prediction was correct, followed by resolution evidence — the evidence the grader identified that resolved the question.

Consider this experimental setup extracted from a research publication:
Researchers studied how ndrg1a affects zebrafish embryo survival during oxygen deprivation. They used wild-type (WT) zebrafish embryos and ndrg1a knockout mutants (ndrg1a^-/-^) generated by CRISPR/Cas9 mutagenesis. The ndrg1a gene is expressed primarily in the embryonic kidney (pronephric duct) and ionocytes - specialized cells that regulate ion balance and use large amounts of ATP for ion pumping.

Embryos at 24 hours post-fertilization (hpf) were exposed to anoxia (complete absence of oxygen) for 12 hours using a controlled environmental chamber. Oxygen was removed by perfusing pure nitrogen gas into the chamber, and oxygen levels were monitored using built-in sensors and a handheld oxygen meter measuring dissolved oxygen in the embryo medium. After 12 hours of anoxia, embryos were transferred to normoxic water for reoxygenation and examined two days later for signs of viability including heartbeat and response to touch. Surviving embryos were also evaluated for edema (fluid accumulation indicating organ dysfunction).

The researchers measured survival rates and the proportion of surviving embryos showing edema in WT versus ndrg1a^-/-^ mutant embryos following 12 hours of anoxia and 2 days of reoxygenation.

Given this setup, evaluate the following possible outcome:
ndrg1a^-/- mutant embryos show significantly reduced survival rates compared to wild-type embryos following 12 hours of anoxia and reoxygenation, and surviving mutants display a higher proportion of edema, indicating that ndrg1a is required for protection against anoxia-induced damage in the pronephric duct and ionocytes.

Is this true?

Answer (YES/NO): NO